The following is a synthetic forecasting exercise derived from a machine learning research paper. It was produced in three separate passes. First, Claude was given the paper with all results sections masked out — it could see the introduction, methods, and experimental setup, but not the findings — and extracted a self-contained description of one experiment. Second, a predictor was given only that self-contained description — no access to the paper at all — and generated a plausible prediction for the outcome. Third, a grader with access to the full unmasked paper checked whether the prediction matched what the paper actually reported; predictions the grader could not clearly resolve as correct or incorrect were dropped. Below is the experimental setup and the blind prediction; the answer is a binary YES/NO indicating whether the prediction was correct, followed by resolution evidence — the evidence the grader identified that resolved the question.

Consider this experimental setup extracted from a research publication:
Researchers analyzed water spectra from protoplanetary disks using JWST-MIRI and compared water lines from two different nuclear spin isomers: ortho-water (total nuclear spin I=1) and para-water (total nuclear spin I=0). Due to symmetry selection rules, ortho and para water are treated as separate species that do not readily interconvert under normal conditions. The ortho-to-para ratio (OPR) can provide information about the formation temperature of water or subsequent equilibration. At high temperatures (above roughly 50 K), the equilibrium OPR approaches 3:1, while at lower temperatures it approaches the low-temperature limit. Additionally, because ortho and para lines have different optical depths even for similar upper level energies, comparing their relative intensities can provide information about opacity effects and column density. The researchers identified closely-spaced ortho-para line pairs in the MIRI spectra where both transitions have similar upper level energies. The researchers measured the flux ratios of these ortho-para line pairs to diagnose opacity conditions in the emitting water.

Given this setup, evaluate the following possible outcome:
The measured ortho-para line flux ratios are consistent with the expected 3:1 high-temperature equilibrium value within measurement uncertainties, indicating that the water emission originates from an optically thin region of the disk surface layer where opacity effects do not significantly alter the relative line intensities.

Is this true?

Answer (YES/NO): NO